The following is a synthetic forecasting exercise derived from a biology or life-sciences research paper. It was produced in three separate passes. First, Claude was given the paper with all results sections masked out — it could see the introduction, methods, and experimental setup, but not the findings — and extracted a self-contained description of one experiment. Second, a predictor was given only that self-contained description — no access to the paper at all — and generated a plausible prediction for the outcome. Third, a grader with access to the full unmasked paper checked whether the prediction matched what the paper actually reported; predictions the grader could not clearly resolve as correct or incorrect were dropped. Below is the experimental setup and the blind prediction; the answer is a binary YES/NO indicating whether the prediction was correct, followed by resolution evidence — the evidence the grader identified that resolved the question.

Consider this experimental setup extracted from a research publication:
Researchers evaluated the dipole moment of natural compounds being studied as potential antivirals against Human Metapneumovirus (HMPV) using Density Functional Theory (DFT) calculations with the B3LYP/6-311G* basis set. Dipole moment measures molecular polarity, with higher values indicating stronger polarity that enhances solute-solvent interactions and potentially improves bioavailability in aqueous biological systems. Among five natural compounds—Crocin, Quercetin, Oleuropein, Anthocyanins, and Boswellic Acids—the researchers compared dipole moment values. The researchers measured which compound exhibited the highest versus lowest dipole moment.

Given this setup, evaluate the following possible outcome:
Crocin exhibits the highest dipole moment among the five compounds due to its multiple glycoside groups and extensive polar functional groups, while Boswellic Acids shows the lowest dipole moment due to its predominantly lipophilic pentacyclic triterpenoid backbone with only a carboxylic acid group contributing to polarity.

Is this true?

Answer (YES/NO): NO